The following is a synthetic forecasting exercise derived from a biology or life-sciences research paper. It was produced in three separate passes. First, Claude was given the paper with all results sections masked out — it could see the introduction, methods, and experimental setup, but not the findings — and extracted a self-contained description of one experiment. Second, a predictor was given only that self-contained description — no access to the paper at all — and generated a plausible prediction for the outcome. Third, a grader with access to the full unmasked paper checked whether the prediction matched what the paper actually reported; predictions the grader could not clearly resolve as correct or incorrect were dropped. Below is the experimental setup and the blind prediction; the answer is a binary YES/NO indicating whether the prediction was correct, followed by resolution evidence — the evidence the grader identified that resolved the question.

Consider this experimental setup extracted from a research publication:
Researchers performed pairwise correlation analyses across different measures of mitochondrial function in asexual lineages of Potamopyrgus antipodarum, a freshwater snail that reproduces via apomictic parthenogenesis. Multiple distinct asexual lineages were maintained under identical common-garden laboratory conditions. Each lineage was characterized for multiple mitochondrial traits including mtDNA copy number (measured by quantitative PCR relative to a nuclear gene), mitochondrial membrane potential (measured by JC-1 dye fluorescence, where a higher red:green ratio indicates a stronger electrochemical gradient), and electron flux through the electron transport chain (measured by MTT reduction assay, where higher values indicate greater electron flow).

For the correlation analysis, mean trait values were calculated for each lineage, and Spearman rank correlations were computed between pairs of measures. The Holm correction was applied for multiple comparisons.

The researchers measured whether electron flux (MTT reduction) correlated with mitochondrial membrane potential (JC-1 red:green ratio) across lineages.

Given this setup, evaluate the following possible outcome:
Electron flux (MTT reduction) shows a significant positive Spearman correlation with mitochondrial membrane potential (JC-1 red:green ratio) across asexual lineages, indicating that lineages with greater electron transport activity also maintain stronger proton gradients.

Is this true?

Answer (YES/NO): NO